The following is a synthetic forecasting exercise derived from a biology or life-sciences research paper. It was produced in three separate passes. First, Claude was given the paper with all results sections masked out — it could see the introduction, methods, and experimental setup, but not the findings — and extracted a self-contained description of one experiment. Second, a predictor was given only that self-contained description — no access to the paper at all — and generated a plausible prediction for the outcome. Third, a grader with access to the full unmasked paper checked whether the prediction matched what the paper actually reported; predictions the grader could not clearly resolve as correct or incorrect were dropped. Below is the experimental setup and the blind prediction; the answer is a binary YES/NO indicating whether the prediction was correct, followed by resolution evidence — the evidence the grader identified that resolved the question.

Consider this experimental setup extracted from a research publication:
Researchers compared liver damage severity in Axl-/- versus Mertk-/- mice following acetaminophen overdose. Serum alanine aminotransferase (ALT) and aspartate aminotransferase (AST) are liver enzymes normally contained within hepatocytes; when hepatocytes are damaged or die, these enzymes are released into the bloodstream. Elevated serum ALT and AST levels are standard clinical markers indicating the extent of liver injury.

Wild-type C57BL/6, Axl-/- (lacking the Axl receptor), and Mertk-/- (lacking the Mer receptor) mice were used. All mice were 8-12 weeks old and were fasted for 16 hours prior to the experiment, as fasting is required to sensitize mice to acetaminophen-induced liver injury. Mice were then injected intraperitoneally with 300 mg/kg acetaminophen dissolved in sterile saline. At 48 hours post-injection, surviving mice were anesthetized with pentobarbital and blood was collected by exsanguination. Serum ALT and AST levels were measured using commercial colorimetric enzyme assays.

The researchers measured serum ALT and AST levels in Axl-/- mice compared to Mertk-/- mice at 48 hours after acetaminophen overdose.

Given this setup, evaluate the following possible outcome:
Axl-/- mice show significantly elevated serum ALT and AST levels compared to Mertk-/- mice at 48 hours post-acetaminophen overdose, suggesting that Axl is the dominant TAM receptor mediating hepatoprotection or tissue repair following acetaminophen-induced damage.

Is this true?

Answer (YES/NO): YES